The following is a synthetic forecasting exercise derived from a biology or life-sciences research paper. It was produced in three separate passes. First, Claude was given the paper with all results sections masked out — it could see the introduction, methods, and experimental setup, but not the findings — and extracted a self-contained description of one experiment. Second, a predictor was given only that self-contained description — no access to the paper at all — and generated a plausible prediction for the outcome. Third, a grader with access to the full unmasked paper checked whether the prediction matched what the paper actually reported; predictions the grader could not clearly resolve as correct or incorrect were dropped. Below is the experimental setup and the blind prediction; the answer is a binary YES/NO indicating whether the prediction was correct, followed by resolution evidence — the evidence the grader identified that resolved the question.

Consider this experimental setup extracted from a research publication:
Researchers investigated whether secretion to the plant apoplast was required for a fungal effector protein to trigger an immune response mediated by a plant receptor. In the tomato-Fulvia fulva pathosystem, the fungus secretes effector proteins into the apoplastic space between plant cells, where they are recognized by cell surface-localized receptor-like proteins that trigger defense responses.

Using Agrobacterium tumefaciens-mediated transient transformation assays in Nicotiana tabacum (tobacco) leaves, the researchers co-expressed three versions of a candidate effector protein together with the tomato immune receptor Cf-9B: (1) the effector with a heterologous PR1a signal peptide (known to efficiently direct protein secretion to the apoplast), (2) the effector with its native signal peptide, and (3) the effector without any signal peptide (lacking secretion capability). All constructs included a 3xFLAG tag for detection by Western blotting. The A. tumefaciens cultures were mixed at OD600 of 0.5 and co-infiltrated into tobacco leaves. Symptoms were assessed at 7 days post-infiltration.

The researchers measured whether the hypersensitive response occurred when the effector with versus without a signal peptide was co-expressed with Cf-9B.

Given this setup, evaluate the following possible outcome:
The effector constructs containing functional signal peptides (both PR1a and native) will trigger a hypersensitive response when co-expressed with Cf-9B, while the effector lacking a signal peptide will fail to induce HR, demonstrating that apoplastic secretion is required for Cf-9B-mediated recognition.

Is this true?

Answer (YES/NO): YES